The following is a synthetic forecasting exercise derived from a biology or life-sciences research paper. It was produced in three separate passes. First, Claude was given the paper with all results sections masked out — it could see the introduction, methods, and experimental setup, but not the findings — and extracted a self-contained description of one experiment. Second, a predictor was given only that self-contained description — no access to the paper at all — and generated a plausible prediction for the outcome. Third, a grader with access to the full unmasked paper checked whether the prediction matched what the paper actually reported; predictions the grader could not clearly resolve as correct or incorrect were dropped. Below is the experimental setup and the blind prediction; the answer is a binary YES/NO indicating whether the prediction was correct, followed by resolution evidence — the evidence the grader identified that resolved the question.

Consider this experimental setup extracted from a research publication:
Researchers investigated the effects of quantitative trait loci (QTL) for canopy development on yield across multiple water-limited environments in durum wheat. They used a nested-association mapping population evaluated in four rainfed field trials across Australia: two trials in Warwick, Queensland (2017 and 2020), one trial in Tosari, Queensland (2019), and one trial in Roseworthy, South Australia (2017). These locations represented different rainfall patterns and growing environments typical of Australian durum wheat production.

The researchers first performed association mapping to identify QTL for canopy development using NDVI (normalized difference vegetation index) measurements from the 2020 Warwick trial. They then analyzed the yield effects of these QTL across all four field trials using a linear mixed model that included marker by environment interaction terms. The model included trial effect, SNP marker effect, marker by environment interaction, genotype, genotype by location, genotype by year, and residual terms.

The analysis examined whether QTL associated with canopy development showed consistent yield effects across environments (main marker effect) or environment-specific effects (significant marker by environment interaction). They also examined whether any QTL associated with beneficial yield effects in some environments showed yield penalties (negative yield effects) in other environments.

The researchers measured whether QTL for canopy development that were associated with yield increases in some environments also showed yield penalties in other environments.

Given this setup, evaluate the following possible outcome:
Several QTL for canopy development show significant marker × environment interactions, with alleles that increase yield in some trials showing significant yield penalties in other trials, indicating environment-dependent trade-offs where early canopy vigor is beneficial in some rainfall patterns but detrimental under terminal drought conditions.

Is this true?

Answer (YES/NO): NO